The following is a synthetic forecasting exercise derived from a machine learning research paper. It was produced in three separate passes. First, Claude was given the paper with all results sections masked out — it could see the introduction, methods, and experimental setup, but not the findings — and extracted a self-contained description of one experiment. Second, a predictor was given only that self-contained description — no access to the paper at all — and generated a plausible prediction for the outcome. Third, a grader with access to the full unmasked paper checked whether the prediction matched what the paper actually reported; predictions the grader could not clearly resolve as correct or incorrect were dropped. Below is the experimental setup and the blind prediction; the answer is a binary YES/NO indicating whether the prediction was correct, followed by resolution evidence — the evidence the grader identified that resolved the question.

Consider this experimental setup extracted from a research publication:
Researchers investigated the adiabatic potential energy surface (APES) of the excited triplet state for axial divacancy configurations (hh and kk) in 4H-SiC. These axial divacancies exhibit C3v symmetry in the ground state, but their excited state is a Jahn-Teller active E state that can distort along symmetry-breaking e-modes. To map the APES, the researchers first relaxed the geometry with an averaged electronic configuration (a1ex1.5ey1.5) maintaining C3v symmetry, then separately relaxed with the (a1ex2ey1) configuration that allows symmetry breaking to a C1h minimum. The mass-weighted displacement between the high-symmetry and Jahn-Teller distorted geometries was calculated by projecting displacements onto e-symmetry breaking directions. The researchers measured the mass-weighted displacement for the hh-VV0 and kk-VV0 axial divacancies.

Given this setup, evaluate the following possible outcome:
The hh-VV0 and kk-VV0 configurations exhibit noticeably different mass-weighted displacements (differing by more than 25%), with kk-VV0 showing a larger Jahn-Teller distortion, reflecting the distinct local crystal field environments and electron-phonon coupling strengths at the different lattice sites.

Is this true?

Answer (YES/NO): NO